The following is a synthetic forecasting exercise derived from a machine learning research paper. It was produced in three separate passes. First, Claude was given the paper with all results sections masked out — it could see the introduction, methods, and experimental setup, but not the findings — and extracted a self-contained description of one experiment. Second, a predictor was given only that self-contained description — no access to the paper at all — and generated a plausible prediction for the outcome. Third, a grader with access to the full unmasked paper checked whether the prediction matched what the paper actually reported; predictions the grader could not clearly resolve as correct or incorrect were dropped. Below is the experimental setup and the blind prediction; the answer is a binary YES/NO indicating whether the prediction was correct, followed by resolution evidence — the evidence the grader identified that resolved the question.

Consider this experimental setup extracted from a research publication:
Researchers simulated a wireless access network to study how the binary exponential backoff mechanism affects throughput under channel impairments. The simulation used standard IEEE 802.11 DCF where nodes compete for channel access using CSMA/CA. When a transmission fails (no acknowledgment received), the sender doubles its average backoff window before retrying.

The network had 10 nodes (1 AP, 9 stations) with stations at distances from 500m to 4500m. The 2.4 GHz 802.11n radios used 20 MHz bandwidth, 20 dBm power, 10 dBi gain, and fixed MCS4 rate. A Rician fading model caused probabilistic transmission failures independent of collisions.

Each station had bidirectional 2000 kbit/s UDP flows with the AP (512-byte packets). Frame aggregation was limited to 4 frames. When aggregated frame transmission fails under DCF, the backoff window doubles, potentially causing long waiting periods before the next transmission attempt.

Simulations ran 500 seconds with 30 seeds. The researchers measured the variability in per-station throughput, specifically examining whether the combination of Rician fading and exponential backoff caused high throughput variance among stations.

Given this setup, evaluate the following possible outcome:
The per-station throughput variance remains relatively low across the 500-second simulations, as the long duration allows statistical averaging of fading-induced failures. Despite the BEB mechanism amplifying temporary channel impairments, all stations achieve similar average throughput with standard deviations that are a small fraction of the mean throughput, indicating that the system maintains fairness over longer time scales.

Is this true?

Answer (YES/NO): NO